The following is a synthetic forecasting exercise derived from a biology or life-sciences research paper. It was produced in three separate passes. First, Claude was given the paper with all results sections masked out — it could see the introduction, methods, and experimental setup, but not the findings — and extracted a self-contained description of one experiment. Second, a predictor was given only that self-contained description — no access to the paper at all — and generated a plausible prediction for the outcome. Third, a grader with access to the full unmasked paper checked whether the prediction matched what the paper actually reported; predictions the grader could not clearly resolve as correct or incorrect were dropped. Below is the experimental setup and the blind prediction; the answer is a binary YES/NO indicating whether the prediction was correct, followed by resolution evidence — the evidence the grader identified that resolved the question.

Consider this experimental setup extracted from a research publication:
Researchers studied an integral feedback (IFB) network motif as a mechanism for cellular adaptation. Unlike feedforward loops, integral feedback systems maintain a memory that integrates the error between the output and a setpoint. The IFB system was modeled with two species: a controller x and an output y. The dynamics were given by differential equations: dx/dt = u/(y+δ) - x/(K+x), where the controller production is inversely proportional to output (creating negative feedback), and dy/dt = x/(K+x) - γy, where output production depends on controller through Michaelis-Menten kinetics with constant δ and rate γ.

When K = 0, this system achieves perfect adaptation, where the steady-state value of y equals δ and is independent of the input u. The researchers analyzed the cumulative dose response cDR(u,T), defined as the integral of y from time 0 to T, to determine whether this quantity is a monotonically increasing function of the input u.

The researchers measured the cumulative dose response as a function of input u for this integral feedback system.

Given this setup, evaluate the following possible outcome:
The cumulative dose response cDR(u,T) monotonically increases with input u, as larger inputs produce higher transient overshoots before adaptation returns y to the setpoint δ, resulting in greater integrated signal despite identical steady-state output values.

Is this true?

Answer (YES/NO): NO